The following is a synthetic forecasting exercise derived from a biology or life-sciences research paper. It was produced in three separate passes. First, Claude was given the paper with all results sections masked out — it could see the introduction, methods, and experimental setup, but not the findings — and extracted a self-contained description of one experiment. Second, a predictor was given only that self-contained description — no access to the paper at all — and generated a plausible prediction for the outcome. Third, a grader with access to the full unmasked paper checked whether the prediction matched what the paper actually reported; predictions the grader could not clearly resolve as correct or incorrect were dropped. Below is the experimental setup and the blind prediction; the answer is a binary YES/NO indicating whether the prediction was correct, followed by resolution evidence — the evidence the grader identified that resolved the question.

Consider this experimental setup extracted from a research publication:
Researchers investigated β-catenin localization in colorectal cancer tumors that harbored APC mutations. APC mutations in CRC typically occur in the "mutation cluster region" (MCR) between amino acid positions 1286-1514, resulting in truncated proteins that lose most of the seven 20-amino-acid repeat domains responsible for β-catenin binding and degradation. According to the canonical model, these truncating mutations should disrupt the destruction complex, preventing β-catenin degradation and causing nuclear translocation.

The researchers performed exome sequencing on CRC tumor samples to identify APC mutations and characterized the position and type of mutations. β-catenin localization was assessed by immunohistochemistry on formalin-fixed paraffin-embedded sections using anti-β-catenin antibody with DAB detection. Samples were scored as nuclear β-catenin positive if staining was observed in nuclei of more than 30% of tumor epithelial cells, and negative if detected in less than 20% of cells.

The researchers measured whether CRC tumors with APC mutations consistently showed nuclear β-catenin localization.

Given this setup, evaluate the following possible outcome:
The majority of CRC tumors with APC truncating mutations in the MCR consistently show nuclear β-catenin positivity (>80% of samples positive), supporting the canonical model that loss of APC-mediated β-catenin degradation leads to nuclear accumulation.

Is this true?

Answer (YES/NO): NO